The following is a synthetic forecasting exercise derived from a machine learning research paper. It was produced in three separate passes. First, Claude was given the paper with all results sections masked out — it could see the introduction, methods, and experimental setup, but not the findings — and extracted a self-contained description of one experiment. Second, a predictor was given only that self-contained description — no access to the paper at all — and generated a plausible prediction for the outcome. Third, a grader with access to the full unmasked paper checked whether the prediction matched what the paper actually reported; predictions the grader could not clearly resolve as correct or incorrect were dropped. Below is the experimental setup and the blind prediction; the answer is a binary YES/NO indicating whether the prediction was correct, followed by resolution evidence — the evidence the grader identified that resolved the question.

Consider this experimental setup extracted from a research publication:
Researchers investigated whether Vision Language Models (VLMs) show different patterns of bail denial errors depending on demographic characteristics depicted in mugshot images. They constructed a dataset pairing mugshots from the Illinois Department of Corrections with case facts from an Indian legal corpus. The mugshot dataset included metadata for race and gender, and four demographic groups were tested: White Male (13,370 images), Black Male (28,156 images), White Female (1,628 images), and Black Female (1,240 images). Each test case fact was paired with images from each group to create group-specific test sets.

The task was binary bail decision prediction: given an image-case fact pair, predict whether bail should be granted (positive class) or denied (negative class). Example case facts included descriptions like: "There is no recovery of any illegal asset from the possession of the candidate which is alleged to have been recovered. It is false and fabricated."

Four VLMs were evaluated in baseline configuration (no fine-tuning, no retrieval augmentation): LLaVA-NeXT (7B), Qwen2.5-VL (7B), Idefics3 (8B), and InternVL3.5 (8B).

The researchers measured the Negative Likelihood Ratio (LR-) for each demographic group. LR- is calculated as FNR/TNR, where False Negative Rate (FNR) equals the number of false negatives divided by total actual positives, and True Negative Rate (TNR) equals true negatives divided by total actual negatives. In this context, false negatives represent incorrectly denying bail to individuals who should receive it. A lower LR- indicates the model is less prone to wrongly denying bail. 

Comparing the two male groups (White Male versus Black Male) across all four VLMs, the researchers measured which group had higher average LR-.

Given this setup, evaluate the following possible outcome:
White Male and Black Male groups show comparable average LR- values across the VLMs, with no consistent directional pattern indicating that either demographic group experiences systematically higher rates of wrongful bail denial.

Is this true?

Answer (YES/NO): YES